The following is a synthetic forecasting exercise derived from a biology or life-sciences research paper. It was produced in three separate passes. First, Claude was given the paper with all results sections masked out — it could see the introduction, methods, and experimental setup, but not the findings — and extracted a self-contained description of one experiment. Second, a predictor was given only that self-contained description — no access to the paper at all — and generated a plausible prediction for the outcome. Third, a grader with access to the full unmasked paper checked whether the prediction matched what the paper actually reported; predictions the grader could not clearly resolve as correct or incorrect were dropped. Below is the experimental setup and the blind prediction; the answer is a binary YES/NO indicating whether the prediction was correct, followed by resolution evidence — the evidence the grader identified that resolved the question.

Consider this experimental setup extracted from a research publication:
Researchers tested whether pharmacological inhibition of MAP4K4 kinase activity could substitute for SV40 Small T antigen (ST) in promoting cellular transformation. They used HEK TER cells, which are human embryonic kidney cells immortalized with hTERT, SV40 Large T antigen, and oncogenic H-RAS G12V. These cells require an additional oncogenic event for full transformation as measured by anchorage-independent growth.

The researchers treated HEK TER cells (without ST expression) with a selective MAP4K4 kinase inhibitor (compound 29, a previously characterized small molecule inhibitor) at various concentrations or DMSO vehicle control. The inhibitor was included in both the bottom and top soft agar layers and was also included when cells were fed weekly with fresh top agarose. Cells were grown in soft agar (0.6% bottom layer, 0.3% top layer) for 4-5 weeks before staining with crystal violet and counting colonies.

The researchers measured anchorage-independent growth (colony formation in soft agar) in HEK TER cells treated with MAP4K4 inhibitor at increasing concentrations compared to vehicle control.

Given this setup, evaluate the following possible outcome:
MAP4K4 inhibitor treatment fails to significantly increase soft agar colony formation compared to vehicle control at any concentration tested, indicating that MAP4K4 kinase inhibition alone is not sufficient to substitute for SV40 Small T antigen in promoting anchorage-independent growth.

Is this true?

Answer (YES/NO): NO